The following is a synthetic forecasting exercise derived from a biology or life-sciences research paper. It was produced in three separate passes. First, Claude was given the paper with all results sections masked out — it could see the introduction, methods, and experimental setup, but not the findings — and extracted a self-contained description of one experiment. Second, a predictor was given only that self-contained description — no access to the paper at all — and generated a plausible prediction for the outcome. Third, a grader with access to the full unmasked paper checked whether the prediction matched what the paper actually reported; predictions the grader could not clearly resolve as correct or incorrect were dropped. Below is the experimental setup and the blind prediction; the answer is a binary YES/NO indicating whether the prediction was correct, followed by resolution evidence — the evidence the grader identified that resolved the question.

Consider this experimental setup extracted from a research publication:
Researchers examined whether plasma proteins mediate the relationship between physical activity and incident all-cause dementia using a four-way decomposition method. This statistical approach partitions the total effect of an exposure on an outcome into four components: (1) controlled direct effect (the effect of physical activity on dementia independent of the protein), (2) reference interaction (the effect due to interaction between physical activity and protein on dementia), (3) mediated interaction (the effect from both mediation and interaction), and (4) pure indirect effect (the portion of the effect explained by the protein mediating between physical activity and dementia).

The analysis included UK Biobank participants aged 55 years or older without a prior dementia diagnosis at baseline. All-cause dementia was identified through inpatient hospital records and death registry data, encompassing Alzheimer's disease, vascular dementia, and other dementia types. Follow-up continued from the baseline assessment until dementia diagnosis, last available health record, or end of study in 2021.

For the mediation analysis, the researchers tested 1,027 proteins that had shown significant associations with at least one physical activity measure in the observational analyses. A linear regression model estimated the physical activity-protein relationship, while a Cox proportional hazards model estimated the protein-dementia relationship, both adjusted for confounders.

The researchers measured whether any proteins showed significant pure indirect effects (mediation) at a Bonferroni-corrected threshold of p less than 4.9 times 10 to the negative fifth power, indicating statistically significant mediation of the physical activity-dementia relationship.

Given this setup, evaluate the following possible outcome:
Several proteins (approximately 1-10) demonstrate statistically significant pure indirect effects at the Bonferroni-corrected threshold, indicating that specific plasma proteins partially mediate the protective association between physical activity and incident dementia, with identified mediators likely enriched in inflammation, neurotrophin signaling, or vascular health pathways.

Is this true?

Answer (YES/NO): NO